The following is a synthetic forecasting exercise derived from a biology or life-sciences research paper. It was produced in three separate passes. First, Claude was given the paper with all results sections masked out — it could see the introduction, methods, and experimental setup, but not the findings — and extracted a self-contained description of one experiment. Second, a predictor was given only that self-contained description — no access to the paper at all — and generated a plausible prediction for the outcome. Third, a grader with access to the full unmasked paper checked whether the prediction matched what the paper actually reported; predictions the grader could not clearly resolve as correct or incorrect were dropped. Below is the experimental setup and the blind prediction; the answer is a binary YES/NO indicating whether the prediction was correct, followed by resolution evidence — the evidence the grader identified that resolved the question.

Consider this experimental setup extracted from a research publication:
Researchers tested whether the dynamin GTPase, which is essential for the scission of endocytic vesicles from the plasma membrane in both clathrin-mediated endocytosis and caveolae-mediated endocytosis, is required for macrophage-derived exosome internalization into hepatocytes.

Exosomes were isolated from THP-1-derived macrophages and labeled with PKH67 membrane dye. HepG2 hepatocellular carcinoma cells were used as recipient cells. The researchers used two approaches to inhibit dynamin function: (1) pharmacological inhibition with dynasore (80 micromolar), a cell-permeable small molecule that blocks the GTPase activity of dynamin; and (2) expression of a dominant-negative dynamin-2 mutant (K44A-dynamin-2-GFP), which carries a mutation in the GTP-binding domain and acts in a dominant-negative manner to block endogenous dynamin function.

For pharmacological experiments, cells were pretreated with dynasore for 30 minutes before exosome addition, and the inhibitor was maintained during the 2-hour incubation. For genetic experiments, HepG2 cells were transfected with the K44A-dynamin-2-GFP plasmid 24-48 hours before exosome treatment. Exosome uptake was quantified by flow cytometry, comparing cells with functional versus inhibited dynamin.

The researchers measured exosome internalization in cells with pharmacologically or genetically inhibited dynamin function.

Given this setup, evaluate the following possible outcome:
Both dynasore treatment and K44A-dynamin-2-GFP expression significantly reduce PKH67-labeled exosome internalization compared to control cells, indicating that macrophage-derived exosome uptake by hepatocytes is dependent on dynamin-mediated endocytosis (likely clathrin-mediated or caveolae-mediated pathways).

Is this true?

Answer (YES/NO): YES